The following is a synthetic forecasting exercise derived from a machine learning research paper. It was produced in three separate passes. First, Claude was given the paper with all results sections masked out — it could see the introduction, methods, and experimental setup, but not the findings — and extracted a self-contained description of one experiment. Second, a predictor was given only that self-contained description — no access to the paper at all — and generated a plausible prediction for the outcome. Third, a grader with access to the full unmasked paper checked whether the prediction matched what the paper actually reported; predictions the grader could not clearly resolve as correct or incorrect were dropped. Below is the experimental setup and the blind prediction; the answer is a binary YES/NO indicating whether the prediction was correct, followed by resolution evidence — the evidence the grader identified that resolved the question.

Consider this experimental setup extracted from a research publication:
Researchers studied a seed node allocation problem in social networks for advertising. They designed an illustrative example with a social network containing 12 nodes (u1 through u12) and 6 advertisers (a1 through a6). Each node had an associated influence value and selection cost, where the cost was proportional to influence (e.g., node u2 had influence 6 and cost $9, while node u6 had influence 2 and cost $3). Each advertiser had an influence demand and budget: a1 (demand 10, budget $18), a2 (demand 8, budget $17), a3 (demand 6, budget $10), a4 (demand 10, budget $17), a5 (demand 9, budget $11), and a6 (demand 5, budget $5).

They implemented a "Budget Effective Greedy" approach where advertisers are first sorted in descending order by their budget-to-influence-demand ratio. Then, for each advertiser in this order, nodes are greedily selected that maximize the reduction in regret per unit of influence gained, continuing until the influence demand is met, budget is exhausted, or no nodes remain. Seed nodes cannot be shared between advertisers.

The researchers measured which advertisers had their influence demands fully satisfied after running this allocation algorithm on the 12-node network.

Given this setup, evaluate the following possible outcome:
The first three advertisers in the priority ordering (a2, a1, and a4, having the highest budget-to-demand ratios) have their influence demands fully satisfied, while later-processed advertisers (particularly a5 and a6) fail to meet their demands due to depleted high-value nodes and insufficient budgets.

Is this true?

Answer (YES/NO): NO